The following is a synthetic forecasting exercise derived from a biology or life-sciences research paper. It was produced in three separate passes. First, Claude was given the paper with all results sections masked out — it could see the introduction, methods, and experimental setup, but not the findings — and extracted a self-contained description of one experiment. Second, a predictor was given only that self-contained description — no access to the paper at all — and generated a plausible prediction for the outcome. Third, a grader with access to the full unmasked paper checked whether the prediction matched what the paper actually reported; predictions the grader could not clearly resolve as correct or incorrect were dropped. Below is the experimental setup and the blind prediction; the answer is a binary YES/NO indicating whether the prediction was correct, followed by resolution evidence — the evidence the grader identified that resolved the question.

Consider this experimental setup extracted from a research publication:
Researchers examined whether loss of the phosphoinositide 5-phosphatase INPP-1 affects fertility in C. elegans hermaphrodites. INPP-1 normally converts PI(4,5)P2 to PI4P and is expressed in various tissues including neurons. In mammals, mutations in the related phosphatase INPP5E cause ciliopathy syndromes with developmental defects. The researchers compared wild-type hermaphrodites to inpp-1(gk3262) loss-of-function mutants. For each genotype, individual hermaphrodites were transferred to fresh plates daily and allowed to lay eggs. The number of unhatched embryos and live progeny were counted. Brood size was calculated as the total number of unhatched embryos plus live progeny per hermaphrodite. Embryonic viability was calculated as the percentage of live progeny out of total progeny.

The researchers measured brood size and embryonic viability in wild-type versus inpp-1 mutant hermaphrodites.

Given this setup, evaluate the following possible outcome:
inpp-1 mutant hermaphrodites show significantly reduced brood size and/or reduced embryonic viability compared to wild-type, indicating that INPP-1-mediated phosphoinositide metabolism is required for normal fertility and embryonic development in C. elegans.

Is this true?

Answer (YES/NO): NO